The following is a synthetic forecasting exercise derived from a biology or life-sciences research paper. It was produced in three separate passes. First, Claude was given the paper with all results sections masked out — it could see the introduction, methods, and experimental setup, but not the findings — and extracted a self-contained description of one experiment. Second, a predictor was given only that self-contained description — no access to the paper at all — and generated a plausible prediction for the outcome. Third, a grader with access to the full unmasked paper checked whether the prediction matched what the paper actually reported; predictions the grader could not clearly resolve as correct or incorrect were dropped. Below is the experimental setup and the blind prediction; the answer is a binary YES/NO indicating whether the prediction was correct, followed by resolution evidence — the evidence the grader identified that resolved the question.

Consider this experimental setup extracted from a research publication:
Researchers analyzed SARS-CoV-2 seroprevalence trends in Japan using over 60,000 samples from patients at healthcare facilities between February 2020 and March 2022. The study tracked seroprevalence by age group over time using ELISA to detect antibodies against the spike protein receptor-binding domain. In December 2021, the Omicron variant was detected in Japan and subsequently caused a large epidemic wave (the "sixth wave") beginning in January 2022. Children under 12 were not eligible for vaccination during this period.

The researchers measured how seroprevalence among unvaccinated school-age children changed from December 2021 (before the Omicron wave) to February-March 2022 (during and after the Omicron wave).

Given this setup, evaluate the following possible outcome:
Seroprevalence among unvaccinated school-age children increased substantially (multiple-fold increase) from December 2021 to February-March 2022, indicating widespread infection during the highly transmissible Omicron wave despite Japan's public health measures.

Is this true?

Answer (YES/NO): NO